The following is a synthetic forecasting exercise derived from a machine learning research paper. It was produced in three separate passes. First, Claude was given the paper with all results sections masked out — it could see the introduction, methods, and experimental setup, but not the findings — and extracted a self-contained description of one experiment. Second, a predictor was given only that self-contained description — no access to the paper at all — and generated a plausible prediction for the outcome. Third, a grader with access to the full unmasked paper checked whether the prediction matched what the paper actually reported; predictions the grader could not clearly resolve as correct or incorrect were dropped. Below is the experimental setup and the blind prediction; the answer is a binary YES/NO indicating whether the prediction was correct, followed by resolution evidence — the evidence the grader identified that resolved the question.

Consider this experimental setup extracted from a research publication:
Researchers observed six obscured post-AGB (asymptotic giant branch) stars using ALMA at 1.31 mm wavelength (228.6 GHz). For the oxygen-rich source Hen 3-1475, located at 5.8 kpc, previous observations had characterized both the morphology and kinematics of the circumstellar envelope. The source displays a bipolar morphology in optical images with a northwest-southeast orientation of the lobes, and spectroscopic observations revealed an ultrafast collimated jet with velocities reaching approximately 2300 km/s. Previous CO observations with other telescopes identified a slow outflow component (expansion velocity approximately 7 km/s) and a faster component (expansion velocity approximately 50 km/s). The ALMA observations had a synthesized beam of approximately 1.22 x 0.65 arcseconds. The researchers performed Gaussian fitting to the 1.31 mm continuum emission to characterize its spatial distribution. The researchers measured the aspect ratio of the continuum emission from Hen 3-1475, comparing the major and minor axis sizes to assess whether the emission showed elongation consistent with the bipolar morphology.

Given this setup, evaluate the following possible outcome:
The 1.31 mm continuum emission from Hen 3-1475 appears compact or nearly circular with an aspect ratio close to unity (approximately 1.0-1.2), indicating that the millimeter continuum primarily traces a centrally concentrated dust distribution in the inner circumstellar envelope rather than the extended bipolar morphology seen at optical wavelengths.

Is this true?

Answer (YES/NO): YES